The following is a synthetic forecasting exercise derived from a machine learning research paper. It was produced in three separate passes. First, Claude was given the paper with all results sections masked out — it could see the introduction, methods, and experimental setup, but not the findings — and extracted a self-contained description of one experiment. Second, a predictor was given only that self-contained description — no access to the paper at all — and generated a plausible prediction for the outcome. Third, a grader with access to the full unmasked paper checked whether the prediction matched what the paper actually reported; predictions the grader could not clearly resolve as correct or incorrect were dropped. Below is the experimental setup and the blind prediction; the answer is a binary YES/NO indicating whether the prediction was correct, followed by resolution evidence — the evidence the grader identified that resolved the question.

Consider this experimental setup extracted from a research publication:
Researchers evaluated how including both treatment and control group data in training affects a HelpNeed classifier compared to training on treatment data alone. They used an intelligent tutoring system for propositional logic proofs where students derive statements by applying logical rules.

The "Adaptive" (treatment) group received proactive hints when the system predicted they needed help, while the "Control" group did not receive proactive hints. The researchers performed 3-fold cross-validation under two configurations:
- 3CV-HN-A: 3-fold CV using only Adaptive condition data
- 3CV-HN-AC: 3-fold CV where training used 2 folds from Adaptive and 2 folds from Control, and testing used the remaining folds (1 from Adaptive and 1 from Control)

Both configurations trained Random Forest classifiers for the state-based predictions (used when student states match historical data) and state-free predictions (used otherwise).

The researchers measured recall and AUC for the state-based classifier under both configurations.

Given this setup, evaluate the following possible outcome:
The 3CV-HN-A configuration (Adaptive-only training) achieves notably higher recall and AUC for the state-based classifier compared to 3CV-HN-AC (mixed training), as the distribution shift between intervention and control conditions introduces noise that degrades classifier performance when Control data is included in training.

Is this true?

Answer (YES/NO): YES